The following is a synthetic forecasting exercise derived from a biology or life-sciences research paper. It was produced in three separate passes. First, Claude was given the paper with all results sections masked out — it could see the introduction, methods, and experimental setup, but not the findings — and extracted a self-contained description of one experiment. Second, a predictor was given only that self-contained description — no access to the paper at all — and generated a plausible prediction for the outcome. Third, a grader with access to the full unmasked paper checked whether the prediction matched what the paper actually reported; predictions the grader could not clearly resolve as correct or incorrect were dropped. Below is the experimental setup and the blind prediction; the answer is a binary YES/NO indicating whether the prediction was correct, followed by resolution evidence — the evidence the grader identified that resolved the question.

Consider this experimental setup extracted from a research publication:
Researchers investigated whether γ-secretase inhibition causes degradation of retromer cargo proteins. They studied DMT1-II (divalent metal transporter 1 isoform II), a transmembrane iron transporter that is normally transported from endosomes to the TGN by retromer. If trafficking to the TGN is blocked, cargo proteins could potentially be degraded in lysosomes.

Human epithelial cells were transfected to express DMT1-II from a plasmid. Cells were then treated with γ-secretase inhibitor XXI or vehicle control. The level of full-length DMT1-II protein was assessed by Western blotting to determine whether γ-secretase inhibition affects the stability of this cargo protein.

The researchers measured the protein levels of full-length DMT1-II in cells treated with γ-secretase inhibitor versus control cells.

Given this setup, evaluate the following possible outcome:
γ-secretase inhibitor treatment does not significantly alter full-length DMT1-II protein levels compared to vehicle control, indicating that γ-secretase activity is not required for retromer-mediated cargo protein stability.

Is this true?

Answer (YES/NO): YES